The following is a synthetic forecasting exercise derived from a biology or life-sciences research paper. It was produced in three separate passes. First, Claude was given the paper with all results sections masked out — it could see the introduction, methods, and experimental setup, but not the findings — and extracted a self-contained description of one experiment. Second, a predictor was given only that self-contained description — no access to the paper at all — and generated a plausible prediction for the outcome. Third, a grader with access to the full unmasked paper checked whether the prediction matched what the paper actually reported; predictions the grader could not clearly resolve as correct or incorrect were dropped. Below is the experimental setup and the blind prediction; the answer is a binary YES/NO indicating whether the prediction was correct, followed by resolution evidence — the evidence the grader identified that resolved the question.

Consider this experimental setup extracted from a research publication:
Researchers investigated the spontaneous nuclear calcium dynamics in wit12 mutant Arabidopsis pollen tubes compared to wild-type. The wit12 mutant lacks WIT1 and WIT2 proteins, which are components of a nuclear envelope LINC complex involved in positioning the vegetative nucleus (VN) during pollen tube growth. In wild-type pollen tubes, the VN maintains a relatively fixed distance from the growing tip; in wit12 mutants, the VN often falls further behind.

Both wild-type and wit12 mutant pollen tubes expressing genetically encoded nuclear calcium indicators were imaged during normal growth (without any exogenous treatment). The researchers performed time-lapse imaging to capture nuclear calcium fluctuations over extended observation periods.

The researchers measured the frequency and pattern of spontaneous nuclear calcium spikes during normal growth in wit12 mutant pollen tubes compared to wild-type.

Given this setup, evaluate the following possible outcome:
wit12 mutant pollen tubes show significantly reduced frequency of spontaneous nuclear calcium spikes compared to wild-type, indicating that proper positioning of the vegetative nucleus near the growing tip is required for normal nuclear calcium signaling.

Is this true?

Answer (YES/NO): YES